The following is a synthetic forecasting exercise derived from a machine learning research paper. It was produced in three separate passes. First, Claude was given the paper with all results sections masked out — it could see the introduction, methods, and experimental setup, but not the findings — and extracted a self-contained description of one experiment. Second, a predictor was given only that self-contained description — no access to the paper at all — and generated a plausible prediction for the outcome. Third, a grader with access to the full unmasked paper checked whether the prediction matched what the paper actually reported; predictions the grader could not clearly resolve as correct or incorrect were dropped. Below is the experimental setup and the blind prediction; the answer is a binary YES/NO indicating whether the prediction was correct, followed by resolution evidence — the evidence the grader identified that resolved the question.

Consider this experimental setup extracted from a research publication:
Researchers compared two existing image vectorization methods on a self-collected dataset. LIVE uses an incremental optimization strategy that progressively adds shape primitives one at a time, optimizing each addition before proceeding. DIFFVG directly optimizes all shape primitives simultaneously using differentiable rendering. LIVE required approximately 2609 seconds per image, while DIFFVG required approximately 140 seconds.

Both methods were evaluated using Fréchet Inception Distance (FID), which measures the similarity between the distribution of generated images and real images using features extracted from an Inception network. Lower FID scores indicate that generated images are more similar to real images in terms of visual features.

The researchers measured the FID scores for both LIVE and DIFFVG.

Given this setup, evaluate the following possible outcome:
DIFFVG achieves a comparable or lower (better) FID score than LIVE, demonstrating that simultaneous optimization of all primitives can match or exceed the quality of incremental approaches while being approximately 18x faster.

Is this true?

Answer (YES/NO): NO